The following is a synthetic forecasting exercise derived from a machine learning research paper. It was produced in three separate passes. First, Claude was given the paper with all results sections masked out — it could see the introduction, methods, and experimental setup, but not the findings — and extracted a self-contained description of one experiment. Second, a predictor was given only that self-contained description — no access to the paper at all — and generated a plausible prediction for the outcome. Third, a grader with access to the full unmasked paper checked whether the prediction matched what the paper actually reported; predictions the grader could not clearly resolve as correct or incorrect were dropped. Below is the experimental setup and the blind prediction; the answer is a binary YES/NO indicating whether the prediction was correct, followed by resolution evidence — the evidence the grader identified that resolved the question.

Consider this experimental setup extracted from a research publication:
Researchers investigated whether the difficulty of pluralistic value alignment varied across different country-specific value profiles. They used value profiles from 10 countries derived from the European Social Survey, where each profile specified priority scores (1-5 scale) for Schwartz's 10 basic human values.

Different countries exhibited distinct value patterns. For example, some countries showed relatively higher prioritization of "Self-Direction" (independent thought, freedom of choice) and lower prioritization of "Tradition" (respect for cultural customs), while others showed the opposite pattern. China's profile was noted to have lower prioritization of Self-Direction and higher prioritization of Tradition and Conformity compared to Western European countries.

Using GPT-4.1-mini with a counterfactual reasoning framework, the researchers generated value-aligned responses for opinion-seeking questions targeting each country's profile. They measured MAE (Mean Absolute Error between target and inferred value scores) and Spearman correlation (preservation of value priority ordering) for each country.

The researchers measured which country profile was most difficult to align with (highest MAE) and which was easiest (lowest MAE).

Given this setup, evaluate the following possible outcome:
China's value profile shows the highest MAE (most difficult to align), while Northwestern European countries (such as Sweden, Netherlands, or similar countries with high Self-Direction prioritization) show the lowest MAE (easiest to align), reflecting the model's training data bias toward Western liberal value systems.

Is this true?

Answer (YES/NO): NO